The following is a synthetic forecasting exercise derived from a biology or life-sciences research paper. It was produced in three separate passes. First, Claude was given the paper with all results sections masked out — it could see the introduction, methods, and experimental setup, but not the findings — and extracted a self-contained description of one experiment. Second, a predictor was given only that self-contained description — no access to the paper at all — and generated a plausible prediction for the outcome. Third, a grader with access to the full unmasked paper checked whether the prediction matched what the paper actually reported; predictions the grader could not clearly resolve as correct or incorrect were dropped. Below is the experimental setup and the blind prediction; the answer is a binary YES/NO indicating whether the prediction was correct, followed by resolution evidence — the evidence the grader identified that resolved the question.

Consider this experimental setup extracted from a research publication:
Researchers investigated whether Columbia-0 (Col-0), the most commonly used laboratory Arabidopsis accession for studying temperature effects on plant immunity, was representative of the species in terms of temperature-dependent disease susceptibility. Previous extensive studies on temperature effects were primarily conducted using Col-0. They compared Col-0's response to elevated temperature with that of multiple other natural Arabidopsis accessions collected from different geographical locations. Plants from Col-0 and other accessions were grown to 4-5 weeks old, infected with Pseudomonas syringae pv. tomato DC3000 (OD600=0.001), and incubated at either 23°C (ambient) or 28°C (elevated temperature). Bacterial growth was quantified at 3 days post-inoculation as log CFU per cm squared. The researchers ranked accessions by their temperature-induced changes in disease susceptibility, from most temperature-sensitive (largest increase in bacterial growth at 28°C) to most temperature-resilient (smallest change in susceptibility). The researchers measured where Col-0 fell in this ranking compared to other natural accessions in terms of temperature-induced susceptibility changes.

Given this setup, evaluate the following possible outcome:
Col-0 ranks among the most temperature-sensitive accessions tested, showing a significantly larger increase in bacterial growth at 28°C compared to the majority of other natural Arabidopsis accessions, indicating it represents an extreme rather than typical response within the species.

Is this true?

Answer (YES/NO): YES